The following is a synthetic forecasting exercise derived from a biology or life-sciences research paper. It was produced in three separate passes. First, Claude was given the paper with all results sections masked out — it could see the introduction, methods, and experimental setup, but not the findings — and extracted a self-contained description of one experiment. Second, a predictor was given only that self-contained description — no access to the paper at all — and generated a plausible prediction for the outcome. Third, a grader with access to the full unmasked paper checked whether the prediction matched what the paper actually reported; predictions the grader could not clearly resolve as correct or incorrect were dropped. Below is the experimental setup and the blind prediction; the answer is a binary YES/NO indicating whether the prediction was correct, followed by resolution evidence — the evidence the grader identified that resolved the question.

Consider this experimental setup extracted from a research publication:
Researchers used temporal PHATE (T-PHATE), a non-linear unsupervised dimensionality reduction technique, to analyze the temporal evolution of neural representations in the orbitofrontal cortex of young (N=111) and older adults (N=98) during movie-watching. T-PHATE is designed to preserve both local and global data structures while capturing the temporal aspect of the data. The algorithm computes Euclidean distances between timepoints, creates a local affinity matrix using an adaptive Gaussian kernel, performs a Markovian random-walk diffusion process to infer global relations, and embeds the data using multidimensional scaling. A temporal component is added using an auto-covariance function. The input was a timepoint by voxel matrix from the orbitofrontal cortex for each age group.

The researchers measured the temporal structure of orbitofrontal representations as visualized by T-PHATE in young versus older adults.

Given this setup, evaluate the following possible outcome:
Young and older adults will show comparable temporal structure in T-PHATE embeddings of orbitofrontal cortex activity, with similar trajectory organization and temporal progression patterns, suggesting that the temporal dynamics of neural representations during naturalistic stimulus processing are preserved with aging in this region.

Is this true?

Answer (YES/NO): NO